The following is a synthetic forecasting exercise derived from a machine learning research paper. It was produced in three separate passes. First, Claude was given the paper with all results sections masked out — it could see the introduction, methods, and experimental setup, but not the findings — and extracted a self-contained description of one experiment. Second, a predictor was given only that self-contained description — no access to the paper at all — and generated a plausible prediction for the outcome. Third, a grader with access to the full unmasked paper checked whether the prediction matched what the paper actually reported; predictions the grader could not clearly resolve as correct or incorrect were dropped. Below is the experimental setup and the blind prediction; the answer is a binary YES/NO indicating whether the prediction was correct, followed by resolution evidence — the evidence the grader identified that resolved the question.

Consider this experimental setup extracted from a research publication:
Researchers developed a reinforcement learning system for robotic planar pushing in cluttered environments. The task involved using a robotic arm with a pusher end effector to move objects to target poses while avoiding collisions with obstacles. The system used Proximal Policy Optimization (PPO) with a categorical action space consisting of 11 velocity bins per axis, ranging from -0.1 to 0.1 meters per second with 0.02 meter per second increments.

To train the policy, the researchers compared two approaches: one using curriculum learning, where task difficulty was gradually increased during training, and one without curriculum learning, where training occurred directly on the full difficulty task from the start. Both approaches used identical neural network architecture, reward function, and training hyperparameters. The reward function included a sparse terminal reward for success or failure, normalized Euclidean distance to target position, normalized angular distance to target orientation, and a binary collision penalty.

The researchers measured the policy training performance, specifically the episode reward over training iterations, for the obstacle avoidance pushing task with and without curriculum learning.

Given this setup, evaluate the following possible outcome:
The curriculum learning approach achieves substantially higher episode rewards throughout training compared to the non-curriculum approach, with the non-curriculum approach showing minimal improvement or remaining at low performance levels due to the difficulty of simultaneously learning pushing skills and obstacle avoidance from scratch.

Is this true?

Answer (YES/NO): NO